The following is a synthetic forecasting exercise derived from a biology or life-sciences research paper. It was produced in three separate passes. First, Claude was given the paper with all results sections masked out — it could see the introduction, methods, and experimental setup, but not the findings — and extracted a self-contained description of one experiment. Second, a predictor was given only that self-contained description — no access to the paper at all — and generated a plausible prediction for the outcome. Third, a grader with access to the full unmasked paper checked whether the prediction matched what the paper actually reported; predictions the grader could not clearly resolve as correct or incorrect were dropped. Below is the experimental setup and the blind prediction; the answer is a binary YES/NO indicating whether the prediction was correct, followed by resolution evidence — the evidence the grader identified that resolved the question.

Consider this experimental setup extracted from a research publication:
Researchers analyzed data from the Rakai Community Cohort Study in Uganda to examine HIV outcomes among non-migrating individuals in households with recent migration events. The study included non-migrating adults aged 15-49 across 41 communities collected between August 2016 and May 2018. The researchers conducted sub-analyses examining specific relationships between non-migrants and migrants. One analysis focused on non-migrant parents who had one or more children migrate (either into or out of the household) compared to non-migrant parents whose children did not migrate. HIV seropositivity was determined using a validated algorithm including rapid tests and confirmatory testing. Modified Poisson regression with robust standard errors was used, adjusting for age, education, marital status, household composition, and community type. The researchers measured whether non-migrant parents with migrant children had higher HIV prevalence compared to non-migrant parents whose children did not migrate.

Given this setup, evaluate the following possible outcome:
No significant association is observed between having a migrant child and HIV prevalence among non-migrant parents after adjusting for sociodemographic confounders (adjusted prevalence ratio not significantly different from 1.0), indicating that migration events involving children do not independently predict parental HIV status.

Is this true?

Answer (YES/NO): YES